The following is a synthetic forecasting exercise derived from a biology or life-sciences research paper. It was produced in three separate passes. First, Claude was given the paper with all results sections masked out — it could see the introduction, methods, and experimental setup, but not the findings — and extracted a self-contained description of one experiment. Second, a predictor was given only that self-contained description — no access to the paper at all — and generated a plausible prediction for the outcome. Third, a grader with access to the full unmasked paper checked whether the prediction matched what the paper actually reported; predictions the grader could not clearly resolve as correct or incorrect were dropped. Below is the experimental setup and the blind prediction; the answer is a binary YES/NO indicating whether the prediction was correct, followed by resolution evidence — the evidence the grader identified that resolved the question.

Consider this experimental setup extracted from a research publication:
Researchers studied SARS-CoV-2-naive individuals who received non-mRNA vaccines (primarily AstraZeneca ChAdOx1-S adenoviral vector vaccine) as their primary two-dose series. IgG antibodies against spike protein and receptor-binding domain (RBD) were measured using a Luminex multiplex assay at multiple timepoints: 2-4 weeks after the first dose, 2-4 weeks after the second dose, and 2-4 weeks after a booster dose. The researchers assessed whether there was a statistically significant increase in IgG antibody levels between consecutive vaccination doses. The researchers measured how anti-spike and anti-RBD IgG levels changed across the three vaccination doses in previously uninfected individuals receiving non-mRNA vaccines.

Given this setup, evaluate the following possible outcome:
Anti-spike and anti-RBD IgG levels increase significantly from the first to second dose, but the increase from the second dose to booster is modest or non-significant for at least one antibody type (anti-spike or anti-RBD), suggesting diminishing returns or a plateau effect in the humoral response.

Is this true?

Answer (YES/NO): NO